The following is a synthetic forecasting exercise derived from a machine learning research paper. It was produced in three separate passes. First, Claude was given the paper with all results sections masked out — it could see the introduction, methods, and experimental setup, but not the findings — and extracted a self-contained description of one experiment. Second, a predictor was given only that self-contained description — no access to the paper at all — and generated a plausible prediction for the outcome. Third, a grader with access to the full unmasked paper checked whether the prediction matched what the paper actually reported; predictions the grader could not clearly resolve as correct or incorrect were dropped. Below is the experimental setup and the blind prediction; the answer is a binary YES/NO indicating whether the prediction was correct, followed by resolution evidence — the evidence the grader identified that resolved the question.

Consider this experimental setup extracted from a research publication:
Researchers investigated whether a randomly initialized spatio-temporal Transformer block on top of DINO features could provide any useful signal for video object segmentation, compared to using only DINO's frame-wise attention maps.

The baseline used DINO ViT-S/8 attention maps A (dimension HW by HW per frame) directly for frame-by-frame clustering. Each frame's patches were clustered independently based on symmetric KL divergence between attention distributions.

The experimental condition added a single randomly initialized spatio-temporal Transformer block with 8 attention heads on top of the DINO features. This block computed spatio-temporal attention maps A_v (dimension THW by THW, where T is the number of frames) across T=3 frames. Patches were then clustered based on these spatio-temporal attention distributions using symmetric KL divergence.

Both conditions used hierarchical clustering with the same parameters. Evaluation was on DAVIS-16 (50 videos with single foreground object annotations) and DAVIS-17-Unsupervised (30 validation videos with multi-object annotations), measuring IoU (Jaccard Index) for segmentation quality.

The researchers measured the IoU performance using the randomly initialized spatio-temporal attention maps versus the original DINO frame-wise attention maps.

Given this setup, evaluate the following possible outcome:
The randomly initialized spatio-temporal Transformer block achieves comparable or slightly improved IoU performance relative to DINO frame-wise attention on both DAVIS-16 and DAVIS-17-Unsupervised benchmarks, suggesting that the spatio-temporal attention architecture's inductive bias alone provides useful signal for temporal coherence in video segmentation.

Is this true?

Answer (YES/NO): NO